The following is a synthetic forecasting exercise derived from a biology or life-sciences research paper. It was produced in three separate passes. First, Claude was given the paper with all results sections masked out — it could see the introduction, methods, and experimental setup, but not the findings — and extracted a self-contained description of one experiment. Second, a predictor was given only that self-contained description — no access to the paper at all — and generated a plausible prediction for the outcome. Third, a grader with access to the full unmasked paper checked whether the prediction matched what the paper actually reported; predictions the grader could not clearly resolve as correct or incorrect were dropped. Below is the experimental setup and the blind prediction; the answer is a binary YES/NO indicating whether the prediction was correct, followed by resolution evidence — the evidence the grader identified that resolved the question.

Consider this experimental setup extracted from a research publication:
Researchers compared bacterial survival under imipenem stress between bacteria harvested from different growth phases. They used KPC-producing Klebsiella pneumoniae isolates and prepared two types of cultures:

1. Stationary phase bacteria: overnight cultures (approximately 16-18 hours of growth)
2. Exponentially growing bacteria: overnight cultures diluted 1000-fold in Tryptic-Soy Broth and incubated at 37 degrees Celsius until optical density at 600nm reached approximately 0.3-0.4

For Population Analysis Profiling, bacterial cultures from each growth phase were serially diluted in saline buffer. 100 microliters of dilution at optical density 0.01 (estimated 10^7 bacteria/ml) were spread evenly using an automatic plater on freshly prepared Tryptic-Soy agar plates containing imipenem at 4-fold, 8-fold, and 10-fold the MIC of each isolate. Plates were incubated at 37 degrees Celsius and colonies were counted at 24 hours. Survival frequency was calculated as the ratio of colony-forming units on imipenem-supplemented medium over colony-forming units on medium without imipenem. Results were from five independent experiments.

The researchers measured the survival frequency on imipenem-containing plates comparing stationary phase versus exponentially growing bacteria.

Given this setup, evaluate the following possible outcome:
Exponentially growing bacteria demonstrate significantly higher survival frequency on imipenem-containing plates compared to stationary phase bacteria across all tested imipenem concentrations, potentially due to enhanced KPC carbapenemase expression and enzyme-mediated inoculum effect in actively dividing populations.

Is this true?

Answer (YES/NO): NO